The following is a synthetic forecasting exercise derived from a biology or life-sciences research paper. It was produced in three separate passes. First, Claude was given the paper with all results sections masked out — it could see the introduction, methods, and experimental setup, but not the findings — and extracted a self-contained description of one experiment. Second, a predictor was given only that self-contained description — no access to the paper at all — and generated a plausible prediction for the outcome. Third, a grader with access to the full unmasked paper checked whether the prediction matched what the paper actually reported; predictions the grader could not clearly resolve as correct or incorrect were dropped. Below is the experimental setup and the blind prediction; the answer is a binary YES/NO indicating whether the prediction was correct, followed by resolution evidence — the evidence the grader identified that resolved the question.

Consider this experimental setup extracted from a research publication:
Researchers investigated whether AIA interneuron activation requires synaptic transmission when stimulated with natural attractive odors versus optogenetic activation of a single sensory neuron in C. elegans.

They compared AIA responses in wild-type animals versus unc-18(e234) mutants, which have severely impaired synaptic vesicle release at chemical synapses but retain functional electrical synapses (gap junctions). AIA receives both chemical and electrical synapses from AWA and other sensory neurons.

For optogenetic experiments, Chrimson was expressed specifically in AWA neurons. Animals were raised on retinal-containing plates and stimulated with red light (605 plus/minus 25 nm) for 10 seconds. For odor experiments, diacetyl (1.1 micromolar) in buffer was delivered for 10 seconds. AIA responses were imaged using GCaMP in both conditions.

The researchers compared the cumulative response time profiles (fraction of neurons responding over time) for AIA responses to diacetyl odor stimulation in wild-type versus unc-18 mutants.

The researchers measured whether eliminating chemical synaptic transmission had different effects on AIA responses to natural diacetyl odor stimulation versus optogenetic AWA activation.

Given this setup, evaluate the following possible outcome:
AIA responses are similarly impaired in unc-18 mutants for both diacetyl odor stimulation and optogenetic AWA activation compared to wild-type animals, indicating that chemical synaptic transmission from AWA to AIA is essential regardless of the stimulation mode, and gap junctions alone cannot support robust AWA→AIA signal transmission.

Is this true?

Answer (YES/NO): NO